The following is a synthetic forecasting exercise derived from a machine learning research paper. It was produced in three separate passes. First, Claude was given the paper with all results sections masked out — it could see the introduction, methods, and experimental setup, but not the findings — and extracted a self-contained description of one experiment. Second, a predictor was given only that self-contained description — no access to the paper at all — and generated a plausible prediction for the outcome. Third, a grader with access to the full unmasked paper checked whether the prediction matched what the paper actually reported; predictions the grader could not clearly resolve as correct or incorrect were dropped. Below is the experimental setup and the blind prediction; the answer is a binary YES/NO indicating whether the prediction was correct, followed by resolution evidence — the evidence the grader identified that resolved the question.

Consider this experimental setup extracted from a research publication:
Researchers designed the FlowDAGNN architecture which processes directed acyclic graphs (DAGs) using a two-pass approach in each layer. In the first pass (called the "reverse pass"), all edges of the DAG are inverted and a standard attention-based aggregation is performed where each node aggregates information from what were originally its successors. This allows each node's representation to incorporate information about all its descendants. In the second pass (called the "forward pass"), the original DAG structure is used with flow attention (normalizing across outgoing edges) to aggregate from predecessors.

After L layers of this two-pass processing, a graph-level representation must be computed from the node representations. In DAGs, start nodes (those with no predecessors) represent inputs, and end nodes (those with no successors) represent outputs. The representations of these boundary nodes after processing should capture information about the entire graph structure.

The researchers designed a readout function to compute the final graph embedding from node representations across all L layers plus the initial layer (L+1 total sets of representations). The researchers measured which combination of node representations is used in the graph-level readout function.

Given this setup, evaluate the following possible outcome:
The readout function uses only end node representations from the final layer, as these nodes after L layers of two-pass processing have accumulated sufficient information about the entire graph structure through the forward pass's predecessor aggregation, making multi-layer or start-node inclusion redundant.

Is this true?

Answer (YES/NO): NO